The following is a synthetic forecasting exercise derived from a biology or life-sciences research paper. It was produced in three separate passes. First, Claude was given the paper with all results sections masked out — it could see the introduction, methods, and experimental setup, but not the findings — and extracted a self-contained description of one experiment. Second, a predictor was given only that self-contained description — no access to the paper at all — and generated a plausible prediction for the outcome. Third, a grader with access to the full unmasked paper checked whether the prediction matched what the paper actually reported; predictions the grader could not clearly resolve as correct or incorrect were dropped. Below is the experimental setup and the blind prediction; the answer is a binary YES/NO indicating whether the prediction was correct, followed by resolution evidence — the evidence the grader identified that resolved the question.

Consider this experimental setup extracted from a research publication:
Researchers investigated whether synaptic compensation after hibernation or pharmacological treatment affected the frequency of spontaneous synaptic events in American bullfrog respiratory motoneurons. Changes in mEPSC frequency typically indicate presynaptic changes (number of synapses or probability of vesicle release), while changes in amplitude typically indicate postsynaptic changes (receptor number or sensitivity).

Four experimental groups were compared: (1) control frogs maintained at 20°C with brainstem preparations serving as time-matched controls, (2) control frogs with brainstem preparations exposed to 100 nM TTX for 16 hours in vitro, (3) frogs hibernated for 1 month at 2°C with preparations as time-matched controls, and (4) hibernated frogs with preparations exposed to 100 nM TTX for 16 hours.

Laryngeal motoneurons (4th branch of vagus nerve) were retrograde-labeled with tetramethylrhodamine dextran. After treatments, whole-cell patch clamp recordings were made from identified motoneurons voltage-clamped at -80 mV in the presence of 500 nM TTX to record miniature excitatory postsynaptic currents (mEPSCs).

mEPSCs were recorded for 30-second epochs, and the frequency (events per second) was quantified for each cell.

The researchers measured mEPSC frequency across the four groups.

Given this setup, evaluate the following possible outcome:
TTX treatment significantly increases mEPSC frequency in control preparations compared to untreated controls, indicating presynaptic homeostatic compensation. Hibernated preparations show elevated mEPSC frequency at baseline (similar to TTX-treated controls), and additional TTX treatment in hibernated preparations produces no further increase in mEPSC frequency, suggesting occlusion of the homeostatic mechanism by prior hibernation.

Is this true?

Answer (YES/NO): NO